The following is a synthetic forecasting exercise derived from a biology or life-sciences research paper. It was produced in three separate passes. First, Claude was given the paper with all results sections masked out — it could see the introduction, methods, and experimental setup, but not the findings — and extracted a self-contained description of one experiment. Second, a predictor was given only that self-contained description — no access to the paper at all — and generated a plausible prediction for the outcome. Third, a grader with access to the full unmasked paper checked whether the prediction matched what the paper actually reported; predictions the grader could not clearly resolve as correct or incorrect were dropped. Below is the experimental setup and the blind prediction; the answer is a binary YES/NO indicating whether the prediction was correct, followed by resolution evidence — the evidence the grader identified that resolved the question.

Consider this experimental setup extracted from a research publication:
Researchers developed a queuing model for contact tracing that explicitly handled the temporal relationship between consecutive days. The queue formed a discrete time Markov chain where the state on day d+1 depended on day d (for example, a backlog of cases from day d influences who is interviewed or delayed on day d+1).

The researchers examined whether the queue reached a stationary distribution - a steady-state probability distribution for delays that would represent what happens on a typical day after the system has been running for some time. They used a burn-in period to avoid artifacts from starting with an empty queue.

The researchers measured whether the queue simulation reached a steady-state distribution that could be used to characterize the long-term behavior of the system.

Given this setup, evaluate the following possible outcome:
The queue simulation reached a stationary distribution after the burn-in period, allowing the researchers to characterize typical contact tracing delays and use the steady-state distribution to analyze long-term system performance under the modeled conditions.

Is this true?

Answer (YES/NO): YES